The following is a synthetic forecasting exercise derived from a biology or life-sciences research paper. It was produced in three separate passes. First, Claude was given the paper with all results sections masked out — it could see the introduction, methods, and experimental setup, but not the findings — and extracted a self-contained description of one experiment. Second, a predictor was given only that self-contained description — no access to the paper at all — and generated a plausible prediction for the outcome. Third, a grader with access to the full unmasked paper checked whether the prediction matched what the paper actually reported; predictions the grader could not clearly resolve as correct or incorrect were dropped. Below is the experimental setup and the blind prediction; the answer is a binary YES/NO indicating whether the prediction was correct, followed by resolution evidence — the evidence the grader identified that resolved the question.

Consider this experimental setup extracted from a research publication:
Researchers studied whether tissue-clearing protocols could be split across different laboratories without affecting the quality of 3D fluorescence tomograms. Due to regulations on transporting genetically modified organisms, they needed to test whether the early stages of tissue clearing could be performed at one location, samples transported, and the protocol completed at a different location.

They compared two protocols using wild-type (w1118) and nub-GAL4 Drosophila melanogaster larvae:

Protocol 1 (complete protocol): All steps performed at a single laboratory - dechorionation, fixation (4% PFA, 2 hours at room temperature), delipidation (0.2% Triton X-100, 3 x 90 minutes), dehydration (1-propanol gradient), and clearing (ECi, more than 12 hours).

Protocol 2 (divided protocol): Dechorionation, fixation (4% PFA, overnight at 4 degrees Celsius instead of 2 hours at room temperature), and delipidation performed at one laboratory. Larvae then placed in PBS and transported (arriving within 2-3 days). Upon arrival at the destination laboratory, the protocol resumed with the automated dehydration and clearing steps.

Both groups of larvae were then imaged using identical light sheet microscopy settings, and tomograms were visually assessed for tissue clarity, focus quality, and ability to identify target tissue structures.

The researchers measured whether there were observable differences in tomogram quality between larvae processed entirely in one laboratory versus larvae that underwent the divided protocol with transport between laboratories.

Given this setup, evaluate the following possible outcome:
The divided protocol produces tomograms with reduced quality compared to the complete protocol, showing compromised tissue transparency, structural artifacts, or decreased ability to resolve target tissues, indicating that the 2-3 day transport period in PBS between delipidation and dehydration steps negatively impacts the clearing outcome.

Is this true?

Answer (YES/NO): NO